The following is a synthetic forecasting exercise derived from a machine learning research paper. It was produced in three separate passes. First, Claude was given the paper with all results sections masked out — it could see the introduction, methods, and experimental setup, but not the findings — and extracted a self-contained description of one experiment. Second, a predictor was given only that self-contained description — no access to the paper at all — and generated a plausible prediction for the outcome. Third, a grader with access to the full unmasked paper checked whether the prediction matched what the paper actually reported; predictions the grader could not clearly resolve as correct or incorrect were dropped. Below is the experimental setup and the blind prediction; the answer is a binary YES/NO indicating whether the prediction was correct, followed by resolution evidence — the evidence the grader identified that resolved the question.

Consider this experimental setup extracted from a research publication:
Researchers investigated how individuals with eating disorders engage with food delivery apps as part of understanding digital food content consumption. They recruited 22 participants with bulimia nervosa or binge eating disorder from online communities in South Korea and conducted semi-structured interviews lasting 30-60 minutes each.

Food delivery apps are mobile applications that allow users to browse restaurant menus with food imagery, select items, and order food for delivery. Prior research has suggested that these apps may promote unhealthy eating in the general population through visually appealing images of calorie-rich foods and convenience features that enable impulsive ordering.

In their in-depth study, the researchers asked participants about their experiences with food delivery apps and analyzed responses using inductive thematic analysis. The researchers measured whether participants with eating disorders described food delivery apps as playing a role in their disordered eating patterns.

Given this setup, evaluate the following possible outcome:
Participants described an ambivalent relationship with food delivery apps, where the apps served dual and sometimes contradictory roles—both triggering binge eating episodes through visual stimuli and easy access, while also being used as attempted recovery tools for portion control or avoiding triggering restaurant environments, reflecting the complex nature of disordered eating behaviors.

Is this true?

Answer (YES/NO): NO